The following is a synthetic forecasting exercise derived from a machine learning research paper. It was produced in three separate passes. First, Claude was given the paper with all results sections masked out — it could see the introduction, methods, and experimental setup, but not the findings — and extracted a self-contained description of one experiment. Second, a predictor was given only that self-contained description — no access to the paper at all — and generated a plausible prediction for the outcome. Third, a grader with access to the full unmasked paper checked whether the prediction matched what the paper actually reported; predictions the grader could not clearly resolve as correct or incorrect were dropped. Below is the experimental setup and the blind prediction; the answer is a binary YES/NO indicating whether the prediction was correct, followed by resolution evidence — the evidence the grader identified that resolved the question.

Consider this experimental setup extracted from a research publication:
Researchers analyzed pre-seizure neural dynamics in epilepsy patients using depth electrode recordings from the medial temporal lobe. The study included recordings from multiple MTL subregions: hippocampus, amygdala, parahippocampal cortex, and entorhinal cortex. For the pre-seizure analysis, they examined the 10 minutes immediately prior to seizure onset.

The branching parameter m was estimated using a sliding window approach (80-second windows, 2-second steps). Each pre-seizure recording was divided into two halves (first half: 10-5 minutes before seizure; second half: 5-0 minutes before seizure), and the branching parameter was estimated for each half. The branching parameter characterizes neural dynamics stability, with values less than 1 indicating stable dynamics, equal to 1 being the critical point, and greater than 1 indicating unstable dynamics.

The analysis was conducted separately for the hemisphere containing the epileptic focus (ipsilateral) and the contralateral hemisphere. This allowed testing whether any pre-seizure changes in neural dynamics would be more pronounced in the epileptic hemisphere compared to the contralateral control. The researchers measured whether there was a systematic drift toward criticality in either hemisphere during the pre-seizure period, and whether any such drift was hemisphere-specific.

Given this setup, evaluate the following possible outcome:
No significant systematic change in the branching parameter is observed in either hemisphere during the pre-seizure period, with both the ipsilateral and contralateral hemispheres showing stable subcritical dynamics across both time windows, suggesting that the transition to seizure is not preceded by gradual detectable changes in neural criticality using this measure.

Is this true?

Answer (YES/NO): YES